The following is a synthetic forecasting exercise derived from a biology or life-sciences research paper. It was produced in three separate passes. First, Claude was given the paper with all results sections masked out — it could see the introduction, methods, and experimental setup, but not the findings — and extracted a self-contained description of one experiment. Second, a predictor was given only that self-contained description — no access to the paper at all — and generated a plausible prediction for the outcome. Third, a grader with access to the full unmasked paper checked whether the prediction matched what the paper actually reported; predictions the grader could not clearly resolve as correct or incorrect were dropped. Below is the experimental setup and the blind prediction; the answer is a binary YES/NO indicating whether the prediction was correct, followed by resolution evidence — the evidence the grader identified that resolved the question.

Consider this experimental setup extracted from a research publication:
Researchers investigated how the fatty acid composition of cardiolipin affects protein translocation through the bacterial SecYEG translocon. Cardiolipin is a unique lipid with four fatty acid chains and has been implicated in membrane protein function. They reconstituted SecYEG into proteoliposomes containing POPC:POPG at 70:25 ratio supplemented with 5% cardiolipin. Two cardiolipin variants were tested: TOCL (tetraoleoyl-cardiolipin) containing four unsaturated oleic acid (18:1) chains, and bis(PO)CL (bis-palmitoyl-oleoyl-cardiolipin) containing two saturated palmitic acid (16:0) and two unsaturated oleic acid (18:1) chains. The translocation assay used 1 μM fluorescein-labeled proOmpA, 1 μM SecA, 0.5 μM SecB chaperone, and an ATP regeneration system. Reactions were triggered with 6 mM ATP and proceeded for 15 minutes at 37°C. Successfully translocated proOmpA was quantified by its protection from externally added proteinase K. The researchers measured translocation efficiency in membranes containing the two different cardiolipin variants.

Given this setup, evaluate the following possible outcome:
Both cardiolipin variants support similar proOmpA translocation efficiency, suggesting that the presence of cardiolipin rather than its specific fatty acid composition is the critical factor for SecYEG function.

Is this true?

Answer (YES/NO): NO